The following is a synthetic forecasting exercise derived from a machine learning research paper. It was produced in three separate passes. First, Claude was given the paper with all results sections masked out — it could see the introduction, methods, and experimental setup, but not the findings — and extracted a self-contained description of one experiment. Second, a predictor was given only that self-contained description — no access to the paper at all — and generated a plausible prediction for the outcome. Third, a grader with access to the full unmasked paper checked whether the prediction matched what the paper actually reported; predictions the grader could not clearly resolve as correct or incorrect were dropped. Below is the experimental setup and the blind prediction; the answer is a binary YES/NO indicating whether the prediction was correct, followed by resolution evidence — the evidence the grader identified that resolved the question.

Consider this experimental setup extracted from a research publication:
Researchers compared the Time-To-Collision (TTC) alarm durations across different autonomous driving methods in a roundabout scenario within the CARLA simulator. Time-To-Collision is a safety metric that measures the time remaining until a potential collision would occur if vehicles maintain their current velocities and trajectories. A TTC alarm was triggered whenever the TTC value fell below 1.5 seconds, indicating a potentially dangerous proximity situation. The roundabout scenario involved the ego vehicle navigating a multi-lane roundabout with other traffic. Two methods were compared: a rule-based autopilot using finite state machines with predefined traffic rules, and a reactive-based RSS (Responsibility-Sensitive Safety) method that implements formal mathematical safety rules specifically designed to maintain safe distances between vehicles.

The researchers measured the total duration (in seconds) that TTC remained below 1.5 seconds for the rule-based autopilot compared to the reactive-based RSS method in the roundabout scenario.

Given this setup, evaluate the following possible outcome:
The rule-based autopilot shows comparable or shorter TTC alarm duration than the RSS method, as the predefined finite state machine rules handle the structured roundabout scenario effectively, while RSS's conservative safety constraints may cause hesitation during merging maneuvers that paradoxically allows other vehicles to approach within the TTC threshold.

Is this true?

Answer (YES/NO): YES